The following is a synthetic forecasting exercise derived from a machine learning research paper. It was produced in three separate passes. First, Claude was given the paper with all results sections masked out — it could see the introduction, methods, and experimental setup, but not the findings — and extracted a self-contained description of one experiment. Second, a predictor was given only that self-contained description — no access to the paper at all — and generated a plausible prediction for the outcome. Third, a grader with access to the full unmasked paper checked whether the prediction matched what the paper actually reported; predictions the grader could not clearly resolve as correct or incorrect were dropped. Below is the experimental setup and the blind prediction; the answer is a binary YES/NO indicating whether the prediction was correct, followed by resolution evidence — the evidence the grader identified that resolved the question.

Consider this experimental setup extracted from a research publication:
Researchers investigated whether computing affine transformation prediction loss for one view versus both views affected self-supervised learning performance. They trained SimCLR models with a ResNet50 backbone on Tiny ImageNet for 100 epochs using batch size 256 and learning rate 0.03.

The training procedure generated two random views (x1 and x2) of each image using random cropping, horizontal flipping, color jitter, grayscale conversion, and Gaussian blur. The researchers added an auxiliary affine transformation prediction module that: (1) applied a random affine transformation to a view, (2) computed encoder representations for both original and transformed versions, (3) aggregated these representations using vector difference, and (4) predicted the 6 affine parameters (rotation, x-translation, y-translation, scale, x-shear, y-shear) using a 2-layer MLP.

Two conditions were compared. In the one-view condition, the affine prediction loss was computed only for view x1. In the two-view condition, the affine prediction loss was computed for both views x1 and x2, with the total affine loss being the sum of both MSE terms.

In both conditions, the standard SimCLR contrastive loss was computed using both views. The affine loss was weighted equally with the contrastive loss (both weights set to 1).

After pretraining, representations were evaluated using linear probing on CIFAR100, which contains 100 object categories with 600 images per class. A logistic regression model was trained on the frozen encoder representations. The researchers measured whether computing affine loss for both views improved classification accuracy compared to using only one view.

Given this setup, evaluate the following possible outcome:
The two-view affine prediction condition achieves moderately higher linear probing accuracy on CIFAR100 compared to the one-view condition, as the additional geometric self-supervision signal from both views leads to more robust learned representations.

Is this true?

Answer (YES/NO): NO